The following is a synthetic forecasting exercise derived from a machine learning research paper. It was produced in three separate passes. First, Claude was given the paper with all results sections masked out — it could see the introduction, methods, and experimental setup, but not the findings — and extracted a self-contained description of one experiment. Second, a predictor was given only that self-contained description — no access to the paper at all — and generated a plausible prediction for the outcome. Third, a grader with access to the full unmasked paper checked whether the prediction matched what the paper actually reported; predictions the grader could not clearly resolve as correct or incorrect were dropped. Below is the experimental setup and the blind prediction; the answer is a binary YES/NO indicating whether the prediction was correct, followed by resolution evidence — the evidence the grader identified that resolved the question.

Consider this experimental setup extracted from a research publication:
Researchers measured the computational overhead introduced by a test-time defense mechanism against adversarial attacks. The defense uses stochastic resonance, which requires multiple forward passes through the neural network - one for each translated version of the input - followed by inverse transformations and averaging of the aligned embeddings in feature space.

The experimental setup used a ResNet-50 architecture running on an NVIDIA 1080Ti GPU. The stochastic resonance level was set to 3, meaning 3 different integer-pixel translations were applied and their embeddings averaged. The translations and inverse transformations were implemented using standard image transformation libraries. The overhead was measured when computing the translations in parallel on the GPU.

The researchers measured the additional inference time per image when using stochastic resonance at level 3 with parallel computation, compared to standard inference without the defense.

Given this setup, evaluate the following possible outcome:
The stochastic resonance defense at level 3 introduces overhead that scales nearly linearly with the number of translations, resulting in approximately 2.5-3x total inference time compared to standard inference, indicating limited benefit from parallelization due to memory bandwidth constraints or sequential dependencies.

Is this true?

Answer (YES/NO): NO